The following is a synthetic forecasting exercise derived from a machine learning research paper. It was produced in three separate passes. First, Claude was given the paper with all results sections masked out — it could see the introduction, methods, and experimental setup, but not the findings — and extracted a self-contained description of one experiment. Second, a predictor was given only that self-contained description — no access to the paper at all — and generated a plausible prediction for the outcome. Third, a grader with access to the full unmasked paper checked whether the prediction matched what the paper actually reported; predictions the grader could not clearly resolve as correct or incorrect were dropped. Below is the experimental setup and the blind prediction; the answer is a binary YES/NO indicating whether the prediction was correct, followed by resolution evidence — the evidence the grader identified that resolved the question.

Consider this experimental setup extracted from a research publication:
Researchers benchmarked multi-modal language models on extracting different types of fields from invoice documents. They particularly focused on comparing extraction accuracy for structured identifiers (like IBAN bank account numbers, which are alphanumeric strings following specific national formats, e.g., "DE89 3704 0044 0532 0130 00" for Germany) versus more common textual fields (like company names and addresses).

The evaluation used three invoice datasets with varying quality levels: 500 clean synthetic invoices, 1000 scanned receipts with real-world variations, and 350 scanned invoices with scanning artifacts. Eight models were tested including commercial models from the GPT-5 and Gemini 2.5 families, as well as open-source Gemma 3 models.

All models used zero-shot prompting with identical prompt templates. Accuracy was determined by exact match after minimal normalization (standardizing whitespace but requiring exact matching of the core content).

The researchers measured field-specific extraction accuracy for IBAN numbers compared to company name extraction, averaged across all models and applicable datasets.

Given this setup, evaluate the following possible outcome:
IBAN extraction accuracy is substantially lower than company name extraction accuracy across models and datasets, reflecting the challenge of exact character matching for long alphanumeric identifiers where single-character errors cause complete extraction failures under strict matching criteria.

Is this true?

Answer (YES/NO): YES